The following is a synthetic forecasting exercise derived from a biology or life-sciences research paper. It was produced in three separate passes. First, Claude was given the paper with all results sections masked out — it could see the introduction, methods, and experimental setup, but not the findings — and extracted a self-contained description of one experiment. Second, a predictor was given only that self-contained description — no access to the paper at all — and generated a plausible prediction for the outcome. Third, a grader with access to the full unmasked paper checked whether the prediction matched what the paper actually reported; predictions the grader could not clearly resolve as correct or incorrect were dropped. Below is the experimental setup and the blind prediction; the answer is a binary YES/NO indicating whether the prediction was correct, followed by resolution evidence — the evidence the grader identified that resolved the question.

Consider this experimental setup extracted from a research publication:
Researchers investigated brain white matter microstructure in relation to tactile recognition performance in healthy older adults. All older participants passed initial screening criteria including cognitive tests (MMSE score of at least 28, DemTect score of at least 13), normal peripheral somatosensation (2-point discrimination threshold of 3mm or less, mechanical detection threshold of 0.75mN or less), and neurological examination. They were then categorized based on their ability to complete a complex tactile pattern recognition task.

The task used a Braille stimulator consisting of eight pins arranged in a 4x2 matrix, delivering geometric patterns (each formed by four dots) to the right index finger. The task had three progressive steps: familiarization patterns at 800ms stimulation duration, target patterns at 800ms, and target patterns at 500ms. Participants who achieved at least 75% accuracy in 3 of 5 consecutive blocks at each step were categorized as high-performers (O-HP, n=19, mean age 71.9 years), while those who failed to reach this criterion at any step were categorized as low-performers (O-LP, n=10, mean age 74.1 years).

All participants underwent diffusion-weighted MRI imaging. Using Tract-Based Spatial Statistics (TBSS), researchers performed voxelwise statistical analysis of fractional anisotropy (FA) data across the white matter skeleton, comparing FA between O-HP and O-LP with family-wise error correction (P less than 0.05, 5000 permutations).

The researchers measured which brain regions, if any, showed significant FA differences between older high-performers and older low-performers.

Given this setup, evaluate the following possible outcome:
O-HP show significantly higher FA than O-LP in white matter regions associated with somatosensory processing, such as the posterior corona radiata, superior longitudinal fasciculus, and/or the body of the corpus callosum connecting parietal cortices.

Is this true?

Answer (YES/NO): NO